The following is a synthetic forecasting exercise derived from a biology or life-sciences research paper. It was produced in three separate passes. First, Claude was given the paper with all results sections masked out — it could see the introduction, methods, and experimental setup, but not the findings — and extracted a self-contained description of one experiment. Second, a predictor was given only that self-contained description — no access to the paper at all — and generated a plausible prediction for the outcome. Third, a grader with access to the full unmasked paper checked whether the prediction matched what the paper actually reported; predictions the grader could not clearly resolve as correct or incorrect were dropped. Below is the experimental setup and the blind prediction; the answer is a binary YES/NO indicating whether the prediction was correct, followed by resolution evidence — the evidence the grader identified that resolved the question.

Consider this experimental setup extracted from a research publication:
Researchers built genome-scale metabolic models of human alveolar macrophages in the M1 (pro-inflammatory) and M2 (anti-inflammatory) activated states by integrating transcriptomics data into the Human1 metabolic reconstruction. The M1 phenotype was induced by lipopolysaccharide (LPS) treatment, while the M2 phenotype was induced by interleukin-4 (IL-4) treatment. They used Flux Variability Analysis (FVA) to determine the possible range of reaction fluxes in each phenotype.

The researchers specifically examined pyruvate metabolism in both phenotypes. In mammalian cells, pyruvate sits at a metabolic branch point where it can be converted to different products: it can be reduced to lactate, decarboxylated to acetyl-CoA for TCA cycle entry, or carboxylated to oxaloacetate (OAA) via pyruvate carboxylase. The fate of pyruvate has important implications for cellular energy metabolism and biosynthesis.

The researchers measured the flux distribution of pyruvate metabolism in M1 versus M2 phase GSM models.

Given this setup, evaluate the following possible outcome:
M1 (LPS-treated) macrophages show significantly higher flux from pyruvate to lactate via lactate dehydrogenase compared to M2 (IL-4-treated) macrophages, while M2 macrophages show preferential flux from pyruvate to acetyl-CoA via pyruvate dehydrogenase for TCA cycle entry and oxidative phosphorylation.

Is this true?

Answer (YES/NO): NO